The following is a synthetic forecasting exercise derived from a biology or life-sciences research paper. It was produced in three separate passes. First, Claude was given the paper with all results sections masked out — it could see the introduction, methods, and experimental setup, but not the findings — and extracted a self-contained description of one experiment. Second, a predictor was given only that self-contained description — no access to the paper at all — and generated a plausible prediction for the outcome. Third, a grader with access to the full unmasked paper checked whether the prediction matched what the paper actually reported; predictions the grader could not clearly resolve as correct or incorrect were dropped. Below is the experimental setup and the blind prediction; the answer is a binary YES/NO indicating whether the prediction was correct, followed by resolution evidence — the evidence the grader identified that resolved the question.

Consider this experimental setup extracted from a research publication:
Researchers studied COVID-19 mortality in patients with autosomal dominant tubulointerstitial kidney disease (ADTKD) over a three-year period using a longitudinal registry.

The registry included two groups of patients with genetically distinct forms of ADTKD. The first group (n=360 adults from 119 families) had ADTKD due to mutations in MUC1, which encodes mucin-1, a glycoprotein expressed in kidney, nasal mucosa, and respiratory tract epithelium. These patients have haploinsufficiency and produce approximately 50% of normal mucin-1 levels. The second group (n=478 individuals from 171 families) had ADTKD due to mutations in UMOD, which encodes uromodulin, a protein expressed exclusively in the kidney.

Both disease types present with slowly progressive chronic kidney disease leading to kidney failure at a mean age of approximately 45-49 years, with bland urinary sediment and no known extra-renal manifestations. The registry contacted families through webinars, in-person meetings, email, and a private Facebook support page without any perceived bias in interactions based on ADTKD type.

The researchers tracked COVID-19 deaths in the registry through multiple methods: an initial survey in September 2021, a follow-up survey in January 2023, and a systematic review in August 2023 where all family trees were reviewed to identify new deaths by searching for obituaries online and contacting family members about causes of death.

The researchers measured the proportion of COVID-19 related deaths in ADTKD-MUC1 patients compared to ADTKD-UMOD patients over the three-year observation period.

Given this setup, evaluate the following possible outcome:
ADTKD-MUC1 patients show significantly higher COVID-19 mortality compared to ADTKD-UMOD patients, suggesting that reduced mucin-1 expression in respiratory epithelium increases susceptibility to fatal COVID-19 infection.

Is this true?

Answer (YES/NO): YES